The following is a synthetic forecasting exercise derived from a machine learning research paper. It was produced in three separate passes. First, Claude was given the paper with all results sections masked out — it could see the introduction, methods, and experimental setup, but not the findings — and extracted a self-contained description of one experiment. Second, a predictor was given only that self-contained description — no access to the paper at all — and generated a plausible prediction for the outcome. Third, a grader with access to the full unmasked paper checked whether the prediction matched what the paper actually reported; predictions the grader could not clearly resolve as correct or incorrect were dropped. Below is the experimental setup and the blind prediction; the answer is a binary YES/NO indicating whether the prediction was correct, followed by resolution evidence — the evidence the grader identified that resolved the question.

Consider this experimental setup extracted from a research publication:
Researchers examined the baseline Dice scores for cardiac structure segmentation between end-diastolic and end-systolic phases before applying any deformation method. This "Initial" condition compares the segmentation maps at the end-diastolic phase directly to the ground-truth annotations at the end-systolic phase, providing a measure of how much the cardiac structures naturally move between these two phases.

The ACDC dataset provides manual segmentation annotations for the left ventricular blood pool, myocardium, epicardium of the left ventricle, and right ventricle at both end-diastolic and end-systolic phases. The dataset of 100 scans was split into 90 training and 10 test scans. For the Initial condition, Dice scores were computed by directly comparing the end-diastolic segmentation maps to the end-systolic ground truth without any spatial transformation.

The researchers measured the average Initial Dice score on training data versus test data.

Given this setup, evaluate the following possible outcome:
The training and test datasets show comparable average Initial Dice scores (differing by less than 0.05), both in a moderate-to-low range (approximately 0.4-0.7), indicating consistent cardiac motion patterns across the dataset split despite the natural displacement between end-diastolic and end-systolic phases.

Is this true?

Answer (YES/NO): NO